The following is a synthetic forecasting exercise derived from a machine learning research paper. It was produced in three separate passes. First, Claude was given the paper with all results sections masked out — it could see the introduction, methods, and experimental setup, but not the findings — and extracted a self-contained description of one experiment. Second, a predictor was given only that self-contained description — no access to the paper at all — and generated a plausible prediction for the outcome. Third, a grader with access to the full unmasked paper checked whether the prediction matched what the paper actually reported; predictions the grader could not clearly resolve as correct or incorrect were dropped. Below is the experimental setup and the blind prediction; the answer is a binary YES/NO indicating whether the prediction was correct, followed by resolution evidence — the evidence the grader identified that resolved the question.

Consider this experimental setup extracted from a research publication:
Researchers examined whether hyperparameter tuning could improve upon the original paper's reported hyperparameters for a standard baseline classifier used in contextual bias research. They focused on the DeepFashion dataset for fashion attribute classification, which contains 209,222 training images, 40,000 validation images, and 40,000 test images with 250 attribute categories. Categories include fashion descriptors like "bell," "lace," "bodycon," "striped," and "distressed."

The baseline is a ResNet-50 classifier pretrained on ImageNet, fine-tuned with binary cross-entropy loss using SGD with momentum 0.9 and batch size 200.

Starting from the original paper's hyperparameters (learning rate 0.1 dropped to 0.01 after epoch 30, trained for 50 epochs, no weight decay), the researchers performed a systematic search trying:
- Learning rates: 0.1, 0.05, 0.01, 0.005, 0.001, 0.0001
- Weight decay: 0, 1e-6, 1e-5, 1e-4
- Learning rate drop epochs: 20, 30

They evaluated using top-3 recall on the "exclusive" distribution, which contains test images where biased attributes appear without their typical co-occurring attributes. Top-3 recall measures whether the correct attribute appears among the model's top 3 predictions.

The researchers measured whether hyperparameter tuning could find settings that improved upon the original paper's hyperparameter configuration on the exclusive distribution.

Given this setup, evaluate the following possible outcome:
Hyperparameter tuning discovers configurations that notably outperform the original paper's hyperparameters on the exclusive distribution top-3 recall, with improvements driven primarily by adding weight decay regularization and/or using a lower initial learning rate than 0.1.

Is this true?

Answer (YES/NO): YES